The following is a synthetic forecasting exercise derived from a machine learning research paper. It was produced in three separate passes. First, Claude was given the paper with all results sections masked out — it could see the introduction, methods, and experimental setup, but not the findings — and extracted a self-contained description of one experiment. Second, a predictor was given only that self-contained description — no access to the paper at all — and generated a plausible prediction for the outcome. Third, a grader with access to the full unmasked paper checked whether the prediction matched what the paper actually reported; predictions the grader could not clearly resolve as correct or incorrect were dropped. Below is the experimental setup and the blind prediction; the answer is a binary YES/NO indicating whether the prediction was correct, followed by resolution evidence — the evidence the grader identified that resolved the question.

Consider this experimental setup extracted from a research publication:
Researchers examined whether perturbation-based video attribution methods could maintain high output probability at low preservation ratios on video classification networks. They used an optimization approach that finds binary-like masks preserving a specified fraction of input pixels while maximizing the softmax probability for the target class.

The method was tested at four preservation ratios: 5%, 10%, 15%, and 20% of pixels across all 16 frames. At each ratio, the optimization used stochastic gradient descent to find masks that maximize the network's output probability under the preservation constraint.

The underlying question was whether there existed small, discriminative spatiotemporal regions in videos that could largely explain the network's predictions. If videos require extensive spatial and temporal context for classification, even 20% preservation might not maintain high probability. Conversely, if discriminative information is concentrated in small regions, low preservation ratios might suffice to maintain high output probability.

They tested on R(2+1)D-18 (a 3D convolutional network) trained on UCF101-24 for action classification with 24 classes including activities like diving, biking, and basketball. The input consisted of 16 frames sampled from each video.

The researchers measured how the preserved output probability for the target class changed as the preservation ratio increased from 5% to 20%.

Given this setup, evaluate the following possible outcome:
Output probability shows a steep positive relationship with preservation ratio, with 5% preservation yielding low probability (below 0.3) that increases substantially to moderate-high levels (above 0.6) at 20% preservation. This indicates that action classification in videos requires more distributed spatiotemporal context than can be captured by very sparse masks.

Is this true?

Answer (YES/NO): NO